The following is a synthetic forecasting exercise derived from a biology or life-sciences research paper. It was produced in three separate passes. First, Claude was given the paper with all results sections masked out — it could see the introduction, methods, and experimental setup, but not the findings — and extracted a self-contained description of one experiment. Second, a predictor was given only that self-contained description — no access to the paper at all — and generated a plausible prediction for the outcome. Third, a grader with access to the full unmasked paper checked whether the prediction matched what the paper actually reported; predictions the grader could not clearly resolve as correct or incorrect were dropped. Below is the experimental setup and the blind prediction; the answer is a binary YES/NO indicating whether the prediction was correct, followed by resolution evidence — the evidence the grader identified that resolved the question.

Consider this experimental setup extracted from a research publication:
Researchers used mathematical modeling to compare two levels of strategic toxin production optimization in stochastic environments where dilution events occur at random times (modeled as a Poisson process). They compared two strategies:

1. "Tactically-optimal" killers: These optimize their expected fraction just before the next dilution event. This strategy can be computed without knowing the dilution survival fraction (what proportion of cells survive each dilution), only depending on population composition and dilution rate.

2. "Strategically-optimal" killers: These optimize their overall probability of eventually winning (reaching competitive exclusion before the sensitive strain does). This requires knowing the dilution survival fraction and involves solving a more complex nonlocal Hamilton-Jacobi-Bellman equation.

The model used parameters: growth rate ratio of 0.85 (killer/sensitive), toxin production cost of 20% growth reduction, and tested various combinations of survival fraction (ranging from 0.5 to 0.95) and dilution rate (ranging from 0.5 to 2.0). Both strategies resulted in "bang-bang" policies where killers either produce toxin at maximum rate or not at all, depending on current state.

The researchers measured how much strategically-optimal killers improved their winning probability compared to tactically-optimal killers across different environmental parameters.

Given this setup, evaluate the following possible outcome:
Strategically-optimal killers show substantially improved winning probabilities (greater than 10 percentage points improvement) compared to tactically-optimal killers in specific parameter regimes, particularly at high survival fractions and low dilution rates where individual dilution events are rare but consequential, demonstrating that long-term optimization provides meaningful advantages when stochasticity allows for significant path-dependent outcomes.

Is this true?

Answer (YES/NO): NO